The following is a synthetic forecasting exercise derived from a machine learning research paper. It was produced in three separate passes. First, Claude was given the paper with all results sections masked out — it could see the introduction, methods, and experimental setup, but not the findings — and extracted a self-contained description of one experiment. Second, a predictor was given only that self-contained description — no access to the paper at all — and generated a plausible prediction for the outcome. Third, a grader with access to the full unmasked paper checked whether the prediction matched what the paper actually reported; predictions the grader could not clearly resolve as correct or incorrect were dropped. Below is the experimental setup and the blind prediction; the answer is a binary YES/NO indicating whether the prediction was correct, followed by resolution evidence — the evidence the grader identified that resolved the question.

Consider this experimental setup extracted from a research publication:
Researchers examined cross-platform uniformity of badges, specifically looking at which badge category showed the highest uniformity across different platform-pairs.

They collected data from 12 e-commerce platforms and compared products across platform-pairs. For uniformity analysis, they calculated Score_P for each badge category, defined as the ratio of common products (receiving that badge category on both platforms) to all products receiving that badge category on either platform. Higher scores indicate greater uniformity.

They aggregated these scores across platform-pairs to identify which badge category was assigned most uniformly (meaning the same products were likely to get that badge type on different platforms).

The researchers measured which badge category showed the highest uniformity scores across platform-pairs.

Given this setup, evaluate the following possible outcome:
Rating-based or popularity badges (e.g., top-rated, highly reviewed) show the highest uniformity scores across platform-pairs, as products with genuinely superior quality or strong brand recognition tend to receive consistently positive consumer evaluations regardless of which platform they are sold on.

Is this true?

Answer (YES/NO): YES